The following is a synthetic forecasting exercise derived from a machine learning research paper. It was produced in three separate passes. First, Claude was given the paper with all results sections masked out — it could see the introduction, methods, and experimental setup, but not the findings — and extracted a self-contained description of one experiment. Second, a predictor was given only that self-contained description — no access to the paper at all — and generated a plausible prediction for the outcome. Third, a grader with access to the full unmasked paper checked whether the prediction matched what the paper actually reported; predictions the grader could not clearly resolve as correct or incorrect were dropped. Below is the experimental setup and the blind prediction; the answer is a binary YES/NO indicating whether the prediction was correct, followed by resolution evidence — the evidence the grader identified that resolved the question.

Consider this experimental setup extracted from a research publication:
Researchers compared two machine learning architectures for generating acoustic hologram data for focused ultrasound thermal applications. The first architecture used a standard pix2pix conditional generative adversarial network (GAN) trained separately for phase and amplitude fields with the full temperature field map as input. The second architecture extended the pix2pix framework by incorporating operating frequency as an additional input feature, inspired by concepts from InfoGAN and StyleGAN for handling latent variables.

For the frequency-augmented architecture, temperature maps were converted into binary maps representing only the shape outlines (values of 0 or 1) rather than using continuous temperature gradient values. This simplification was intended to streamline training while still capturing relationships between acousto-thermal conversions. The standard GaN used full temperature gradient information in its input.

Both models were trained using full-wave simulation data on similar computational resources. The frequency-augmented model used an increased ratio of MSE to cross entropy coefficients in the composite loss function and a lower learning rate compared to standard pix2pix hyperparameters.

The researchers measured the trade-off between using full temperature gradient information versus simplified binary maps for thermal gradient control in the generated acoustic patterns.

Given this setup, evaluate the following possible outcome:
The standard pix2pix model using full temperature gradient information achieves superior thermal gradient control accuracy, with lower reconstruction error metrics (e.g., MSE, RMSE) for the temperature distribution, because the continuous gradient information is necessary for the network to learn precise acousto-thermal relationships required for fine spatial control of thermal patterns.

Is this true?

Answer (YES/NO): YES